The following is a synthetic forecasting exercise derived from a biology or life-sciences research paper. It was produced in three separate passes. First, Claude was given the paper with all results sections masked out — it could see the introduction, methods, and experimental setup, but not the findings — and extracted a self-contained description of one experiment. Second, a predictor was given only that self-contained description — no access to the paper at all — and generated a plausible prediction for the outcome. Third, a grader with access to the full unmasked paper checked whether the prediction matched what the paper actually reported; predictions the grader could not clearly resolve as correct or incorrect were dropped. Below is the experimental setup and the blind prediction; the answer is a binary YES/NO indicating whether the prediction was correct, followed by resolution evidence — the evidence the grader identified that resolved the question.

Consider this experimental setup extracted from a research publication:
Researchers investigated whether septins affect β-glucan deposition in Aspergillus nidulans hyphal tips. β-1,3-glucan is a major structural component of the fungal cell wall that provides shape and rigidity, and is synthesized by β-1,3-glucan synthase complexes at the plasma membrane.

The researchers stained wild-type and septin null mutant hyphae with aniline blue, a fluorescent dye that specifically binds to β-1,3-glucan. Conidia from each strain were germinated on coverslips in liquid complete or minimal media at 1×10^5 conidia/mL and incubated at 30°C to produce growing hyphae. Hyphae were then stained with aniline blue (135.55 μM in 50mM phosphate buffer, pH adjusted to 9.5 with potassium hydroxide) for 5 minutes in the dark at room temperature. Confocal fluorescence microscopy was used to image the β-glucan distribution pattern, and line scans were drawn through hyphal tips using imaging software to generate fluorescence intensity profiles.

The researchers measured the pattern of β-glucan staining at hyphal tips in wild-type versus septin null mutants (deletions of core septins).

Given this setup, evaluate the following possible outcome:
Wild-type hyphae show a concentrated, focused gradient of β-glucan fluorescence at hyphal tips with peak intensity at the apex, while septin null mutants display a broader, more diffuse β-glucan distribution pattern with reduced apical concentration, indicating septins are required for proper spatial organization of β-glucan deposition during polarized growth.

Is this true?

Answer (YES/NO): NO